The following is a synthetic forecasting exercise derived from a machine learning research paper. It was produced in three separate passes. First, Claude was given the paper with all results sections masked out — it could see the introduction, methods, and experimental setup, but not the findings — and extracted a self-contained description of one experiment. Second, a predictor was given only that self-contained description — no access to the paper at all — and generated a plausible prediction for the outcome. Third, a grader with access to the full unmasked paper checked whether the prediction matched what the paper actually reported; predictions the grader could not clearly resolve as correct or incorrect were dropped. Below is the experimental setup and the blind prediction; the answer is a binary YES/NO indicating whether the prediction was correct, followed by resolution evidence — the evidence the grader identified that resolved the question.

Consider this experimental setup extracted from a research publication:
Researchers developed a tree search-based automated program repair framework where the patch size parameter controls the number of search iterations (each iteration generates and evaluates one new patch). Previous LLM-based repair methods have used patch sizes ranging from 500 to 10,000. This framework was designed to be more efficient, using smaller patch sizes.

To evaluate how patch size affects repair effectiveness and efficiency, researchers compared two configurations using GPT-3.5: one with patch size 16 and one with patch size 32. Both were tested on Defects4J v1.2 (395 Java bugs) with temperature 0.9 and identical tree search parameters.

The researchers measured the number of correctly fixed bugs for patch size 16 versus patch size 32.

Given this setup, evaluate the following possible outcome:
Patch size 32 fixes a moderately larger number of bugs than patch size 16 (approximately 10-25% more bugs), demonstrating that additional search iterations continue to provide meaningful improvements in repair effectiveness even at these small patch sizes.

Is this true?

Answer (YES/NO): NO